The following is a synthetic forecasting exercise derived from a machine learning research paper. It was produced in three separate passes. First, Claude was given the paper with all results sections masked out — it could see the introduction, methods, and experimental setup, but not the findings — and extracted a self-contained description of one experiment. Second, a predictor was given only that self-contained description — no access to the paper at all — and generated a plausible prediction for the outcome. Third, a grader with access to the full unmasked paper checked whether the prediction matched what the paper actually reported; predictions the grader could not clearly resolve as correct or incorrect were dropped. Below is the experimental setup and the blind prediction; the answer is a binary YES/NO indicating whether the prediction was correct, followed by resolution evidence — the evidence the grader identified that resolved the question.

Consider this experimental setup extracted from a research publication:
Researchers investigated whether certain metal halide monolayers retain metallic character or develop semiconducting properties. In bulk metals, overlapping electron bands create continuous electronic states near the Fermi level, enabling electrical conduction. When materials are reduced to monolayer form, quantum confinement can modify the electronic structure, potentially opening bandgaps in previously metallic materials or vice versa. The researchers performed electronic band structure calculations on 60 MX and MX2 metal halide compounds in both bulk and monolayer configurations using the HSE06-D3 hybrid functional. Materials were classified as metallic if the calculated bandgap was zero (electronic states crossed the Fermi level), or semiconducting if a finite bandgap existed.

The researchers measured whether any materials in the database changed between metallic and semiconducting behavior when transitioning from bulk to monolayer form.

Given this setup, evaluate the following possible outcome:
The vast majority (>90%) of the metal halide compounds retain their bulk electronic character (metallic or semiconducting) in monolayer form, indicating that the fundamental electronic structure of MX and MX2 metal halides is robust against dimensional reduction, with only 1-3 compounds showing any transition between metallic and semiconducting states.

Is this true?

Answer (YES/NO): YES